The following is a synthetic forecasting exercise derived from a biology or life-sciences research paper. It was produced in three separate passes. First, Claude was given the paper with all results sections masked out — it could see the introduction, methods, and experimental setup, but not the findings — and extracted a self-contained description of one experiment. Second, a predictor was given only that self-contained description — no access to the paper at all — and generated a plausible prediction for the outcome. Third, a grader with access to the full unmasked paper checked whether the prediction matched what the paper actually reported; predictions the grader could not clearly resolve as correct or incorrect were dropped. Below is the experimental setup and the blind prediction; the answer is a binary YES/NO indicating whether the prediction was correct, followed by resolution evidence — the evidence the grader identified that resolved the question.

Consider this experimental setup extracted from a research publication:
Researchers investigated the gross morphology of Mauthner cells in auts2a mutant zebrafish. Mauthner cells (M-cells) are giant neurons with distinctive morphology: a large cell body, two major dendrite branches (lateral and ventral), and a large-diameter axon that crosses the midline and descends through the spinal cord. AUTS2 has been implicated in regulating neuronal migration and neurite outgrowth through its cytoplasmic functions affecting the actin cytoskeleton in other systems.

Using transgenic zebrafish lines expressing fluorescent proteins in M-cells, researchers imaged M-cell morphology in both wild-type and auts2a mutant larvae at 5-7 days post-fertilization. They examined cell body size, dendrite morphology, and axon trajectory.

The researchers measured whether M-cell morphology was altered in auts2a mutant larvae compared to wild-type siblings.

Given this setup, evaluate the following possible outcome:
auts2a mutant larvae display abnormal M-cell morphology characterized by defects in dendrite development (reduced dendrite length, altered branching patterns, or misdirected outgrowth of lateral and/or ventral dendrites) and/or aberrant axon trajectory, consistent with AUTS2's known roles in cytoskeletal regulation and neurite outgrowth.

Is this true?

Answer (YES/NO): YES